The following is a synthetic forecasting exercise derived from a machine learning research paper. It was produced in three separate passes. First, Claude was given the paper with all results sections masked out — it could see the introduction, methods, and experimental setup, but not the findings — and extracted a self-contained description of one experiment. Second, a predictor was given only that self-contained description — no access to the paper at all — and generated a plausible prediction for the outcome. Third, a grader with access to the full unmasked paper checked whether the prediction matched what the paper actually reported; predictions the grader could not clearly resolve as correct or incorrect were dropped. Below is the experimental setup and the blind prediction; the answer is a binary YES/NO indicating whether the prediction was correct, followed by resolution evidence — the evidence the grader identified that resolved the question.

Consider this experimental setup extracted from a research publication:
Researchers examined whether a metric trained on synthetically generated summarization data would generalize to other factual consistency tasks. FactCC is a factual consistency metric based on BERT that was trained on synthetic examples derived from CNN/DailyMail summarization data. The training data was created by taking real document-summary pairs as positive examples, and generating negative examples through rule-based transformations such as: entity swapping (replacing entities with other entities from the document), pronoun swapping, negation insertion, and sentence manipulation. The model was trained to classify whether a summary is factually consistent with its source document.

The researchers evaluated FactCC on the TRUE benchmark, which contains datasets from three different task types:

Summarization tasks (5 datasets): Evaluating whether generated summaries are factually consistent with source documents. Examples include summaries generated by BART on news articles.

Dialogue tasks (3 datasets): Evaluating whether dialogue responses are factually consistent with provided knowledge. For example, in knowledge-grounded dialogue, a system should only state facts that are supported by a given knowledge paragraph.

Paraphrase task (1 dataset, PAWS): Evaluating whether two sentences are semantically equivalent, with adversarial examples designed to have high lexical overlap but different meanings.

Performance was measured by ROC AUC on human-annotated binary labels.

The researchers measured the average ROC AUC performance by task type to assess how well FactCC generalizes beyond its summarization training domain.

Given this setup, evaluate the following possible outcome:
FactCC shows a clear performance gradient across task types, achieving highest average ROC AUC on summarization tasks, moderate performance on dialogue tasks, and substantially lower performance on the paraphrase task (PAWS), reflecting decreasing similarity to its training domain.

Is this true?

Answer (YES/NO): NO